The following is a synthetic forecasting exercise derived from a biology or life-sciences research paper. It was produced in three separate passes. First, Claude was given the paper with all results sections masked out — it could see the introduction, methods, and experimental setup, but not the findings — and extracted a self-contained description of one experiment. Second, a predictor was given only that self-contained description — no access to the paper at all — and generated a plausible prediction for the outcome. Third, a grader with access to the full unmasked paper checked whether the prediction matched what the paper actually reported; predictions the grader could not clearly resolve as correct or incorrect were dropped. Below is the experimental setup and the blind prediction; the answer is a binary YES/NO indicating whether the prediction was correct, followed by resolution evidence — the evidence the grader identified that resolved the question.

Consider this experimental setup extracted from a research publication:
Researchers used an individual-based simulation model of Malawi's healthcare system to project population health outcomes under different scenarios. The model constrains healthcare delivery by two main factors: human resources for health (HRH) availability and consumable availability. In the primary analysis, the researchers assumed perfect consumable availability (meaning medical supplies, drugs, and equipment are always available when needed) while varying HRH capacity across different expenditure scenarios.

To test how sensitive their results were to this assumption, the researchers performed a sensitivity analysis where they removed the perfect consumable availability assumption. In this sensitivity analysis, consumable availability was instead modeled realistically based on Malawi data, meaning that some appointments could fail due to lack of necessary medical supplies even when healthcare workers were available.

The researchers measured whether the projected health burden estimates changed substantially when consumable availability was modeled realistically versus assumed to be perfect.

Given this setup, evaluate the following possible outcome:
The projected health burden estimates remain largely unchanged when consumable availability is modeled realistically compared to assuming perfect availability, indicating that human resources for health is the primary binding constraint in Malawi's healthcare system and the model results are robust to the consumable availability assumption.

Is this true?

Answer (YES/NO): YES